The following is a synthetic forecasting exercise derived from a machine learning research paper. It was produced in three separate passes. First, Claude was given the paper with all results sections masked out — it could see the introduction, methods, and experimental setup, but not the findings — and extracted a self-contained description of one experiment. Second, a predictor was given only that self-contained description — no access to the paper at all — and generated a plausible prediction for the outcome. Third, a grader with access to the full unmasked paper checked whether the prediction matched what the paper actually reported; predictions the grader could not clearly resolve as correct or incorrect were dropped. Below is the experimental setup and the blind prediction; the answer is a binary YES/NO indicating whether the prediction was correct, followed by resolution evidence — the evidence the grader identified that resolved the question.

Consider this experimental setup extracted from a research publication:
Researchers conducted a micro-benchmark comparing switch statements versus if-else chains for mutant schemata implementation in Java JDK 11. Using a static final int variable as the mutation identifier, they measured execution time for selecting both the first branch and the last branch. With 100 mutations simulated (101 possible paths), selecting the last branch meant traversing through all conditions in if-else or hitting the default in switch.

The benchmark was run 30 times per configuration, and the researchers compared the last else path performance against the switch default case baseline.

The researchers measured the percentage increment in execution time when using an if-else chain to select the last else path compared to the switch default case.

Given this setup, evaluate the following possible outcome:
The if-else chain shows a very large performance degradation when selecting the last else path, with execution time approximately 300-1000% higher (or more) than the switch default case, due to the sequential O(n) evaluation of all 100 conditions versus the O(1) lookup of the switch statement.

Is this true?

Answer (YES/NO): YES